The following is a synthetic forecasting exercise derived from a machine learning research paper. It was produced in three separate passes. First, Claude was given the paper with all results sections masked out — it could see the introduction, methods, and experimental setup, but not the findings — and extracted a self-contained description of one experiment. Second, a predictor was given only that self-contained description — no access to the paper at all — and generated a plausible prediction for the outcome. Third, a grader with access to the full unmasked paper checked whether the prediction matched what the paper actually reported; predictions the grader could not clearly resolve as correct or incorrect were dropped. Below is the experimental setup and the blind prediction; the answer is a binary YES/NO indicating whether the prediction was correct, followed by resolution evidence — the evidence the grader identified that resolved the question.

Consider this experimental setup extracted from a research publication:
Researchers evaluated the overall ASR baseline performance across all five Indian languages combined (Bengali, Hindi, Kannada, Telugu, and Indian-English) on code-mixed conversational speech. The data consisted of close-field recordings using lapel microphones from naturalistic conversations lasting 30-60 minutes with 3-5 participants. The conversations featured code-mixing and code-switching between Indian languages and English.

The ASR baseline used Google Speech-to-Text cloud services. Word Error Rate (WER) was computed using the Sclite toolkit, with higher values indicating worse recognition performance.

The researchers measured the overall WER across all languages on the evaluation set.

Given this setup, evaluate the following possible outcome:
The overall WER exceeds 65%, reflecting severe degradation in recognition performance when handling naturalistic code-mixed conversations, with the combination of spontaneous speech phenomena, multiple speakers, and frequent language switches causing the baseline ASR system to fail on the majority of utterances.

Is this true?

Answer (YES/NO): YES